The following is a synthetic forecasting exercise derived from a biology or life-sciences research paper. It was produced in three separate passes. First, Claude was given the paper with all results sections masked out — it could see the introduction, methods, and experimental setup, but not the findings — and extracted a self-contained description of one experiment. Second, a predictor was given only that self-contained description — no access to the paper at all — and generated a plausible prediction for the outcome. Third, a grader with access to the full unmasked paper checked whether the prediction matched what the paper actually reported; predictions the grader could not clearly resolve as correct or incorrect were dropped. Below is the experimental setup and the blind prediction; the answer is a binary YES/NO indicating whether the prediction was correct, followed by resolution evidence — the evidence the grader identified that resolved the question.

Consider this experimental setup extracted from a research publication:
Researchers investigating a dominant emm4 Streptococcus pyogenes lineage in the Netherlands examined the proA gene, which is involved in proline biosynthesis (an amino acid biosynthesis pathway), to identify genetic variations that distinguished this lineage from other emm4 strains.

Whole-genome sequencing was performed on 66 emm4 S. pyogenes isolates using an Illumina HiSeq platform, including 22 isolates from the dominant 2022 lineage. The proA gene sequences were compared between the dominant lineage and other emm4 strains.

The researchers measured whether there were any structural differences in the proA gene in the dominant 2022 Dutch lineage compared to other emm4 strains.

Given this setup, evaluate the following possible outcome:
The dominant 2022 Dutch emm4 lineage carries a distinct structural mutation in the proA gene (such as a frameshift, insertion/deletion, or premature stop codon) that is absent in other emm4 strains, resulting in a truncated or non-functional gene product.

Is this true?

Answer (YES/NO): YES